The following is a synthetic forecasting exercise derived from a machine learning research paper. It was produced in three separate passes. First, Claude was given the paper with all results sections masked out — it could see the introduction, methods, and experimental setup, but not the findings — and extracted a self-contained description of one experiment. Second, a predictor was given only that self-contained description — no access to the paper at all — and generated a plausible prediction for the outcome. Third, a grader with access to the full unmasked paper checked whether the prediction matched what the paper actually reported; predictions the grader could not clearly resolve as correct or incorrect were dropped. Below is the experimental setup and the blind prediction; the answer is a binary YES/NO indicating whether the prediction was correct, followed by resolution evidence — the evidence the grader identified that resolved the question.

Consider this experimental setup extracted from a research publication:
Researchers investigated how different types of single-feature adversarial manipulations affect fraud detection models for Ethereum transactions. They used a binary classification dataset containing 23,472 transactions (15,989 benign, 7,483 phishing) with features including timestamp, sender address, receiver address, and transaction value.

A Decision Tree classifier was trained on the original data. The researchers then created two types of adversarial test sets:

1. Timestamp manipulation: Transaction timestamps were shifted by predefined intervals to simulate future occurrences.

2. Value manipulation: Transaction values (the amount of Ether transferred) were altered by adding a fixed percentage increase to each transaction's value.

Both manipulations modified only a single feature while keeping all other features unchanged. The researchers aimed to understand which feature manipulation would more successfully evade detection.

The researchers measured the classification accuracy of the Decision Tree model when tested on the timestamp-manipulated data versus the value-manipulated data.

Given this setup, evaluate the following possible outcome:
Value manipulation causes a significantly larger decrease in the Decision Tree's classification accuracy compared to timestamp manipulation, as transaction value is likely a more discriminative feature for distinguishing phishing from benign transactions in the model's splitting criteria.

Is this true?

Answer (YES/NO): YES